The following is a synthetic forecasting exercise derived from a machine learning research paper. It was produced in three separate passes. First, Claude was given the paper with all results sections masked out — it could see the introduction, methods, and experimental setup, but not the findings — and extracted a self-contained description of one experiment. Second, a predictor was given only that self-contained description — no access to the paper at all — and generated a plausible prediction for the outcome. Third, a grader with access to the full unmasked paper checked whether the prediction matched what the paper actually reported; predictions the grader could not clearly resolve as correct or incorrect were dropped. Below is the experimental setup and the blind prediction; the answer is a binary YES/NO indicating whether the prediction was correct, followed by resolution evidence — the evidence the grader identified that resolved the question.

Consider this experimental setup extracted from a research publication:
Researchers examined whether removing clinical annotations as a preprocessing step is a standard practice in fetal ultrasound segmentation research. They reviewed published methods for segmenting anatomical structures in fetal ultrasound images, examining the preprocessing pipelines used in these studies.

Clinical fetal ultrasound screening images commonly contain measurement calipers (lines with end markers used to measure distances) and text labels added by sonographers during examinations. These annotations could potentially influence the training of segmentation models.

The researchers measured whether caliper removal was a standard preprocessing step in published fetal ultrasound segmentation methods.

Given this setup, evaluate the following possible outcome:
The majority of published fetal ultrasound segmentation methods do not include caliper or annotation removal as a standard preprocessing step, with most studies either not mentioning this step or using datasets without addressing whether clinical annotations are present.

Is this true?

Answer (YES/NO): YES